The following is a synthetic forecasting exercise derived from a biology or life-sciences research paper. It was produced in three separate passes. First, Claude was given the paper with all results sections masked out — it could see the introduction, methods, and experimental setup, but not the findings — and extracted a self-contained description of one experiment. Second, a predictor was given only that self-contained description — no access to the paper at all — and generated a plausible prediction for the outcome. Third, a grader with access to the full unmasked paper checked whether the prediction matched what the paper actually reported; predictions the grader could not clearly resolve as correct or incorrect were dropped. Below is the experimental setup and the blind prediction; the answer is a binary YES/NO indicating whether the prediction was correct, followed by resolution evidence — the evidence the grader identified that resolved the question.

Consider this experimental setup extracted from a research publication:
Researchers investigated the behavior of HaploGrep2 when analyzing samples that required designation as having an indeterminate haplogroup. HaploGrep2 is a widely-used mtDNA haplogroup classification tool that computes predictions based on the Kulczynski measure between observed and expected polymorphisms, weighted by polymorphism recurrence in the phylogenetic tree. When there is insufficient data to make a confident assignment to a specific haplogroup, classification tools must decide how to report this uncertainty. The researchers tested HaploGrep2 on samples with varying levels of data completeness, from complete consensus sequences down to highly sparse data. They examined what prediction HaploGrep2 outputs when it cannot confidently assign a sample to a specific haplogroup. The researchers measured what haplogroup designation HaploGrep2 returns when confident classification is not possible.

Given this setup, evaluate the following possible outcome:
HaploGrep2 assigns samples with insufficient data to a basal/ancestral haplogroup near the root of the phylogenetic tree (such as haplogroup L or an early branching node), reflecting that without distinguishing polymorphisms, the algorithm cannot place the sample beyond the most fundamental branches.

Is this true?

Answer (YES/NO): NO